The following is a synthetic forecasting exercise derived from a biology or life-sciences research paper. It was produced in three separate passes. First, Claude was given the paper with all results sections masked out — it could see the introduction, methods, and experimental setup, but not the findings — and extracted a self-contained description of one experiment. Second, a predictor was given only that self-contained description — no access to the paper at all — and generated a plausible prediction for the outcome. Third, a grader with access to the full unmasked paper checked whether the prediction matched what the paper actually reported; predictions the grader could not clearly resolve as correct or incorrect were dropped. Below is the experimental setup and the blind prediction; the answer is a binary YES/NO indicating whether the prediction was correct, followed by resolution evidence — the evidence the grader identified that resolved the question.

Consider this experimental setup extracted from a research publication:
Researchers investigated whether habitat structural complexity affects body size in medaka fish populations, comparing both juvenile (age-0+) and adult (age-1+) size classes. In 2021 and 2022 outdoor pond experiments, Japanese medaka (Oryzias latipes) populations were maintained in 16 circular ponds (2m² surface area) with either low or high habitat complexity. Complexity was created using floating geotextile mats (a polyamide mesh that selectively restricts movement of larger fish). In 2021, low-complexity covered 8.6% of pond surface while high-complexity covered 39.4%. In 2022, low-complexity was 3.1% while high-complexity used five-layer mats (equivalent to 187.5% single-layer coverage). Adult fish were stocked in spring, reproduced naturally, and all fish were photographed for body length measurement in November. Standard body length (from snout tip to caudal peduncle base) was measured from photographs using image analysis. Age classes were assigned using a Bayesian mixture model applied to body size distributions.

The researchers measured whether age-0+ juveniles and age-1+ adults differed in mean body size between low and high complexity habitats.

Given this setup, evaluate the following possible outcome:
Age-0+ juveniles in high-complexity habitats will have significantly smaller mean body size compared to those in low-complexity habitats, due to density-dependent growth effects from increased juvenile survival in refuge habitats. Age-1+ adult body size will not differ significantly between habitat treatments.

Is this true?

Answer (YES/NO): NO